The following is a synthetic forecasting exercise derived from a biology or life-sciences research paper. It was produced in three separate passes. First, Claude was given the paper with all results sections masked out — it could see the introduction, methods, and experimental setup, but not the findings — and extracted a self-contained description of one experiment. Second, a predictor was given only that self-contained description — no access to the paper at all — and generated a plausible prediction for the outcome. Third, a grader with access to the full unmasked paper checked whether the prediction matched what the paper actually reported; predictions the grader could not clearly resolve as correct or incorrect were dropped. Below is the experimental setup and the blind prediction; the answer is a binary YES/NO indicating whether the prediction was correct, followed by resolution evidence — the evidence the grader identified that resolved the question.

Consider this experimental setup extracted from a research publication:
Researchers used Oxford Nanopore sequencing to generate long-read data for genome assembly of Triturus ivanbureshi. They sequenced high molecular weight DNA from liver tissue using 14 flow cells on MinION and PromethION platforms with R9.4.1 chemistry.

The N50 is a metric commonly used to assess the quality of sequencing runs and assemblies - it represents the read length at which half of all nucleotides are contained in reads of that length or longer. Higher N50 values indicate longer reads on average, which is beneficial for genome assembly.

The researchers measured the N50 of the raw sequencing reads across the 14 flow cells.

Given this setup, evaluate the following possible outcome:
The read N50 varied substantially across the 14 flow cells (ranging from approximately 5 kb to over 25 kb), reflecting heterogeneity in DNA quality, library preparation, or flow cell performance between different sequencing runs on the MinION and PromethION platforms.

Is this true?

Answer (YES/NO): NO